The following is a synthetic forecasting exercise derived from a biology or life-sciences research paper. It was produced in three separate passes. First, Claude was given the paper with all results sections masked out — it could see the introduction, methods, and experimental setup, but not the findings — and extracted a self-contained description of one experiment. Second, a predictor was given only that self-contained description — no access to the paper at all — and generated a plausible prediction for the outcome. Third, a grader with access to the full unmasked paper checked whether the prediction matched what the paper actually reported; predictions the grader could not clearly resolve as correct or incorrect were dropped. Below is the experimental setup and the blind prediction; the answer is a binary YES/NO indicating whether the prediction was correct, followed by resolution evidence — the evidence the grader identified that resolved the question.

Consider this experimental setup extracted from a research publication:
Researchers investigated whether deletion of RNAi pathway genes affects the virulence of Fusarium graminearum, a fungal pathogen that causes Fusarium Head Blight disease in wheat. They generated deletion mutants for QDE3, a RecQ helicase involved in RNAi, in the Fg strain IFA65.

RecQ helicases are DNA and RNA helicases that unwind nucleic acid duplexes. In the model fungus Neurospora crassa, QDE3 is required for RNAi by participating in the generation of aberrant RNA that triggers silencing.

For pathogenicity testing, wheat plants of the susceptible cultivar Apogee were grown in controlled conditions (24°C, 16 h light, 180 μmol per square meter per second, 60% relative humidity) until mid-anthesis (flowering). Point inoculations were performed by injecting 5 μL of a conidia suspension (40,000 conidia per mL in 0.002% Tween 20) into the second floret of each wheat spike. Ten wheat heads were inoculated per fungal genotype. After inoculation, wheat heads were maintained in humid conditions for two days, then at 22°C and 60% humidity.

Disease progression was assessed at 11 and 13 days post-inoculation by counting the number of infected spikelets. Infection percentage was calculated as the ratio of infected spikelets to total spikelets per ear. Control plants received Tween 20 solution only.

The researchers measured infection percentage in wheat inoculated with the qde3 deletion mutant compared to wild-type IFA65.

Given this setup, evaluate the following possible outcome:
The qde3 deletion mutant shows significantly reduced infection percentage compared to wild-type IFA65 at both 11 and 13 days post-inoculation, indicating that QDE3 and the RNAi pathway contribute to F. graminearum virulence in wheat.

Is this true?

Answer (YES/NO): NO